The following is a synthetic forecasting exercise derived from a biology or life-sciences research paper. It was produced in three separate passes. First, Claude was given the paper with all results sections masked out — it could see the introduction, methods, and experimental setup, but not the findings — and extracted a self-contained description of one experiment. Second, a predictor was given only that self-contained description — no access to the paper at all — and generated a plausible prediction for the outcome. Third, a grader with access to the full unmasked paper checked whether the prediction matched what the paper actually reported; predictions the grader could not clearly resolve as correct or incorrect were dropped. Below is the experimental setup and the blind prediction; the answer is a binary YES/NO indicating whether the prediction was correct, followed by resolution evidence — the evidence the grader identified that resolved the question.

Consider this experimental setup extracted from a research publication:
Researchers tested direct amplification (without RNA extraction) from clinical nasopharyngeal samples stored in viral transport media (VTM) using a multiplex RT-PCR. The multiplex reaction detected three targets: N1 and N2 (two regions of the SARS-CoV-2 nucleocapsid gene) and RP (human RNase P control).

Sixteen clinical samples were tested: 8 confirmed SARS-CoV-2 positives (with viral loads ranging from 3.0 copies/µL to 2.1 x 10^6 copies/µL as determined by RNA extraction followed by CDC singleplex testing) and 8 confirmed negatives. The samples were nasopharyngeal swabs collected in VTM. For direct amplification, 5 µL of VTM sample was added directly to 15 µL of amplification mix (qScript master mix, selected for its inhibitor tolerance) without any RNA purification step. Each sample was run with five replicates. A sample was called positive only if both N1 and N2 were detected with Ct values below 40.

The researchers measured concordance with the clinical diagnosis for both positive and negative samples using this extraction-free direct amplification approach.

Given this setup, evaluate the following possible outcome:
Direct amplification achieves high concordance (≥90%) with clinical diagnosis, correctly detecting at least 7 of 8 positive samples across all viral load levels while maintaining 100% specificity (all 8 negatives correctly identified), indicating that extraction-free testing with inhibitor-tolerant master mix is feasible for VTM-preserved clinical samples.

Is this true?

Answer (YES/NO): NO